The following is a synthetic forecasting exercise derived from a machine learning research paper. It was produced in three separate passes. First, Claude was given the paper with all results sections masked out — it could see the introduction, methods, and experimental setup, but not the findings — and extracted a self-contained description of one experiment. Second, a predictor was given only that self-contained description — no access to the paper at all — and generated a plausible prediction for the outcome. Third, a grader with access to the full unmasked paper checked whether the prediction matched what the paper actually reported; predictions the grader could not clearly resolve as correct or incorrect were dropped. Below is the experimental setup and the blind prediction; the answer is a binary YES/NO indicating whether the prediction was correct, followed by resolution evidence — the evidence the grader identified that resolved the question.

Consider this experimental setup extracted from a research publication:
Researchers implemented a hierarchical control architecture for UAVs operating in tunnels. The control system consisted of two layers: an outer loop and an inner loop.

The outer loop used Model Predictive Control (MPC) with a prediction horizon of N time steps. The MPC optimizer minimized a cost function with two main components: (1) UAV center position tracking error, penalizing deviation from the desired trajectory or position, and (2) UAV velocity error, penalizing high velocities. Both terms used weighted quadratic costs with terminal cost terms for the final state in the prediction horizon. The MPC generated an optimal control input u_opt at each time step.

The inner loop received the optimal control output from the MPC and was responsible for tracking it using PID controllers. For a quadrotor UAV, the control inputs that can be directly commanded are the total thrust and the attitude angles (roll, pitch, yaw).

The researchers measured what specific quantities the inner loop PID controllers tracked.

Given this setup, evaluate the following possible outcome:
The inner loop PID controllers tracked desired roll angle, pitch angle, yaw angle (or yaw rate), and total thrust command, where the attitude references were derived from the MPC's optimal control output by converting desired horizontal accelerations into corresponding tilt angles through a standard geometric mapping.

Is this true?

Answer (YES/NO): YES